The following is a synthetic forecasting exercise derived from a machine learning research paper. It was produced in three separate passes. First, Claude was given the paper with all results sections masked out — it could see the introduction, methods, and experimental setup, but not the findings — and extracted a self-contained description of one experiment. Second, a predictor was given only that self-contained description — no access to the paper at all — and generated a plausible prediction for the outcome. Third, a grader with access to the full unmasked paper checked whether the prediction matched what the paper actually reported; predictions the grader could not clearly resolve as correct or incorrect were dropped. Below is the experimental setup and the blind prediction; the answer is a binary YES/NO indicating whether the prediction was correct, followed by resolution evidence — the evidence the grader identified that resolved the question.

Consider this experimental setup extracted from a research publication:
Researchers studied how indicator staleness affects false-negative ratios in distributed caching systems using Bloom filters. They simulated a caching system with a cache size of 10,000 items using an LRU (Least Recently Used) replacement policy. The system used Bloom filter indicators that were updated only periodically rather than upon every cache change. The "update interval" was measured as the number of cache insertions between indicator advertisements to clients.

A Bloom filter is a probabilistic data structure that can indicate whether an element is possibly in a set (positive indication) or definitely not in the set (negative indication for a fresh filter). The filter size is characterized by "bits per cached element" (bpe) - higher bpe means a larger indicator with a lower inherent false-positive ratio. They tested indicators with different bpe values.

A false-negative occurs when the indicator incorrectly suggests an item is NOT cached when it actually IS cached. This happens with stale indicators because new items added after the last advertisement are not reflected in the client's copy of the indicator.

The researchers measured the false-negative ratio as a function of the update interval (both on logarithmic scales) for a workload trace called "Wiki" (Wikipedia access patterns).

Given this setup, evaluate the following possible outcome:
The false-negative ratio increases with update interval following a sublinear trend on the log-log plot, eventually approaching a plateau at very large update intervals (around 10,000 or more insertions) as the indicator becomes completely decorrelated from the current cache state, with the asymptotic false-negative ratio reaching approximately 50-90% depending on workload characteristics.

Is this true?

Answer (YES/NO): NO